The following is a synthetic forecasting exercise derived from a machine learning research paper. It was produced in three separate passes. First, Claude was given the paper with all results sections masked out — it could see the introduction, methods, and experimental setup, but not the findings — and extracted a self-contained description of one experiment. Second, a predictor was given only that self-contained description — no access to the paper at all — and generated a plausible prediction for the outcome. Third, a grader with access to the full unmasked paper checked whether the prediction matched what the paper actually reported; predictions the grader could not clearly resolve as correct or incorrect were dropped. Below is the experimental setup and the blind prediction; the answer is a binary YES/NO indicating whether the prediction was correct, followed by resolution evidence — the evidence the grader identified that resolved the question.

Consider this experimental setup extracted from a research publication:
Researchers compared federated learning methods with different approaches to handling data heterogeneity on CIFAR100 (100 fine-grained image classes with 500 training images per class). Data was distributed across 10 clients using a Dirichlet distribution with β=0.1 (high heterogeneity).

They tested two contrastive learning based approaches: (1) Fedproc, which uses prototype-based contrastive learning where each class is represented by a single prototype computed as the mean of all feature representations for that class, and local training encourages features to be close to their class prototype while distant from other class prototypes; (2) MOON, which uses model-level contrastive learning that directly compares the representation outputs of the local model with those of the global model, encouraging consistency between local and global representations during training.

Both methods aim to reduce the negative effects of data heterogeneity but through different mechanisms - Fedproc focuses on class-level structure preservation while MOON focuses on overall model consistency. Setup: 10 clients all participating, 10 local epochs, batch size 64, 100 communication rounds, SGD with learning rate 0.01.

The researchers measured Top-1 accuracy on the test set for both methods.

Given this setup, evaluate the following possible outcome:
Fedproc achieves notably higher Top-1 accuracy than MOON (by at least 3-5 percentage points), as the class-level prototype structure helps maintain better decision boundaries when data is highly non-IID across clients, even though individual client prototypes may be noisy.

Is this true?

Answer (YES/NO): NO